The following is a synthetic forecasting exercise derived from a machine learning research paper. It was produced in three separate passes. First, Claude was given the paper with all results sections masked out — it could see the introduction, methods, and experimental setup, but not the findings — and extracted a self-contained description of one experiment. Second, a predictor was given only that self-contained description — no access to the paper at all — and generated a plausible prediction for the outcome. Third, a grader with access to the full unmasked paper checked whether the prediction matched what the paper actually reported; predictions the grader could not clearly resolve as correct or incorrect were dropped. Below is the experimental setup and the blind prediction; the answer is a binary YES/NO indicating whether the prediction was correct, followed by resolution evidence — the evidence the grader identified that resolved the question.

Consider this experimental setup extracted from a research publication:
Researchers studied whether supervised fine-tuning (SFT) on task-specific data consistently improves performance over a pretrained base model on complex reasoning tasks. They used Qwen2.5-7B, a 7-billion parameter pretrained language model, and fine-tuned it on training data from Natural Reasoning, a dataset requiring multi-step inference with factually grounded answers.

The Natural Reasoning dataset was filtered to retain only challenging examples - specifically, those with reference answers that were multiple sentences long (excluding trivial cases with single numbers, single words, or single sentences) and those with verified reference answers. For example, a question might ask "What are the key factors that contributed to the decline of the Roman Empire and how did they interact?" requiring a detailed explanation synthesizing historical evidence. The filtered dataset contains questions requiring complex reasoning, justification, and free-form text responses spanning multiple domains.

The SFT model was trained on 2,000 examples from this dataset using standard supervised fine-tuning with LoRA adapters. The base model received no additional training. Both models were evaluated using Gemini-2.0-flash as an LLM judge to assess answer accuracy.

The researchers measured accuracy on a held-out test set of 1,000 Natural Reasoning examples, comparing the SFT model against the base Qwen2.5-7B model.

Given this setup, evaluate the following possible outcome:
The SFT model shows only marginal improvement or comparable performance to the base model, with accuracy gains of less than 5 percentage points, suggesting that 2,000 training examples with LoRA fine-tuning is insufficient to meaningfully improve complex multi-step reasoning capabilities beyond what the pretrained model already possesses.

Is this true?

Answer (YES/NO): NO